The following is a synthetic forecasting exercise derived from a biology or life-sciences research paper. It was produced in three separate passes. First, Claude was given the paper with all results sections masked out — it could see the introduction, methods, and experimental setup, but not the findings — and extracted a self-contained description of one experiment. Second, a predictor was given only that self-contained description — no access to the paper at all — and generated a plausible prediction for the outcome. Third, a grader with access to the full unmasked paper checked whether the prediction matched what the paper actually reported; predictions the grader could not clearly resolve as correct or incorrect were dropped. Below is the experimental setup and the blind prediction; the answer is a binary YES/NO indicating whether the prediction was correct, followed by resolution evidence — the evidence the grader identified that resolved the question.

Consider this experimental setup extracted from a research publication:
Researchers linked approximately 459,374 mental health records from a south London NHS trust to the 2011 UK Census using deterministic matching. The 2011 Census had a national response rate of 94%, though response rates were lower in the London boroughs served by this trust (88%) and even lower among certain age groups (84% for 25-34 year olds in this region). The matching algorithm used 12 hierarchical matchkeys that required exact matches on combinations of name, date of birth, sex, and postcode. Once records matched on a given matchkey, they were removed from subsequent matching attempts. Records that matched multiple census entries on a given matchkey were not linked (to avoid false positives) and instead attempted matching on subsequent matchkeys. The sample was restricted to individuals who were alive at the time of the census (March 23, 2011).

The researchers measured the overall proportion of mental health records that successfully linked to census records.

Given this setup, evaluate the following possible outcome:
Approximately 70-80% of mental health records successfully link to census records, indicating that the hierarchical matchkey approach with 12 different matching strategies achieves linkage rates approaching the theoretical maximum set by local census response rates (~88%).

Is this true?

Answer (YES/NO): NO